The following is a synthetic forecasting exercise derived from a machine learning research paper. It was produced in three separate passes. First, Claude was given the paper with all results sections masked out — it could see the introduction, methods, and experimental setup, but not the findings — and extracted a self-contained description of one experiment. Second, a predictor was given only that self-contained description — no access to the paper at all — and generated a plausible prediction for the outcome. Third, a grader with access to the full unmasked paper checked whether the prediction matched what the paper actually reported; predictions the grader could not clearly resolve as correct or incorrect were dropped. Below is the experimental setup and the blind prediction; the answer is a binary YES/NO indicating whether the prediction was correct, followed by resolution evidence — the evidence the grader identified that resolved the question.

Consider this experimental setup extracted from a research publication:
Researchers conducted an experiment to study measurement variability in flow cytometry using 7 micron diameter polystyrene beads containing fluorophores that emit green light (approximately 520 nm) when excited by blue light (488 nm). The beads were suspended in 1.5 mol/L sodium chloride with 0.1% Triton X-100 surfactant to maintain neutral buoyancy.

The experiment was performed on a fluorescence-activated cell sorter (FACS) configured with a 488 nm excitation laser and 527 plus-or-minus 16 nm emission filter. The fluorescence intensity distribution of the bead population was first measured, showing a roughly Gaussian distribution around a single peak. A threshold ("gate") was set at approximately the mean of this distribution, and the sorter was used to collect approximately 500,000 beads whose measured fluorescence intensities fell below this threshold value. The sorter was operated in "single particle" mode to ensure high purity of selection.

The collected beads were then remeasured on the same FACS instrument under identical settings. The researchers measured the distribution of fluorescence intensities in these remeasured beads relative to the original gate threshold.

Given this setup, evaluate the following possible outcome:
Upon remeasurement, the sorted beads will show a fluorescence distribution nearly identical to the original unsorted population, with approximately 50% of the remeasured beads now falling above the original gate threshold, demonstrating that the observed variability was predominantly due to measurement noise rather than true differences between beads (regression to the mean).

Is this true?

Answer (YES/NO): NO